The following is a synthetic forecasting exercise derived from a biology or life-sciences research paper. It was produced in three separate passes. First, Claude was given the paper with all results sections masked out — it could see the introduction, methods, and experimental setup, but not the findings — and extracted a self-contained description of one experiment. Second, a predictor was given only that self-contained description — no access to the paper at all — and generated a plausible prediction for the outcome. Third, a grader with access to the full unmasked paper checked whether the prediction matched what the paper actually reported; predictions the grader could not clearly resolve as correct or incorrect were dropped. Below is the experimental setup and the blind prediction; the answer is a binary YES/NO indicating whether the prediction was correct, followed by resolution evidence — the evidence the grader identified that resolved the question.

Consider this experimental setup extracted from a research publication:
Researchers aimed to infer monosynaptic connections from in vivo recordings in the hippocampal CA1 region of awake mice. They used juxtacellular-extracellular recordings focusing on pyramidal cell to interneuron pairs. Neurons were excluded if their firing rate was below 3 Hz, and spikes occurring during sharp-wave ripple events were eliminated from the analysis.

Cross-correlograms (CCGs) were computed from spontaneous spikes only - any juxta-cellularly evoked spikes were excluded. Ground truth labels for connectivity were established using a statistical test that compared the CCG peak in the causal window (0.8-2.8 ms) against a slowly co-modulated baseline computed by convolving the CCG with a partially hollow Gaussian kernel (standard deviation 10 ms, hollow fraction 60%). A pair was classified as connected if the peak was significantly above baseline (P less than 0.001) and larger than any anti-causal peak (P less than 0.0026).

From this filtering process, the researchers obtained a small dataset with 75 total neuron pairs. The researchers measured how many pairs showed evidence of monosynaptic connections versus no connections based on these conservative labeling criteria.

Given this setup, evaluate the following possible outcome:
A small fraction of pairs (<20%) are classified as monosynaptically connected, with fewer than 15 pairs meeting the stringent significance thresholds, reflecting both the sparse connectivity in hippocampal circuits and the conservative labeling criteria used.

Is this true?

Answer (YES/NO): YES